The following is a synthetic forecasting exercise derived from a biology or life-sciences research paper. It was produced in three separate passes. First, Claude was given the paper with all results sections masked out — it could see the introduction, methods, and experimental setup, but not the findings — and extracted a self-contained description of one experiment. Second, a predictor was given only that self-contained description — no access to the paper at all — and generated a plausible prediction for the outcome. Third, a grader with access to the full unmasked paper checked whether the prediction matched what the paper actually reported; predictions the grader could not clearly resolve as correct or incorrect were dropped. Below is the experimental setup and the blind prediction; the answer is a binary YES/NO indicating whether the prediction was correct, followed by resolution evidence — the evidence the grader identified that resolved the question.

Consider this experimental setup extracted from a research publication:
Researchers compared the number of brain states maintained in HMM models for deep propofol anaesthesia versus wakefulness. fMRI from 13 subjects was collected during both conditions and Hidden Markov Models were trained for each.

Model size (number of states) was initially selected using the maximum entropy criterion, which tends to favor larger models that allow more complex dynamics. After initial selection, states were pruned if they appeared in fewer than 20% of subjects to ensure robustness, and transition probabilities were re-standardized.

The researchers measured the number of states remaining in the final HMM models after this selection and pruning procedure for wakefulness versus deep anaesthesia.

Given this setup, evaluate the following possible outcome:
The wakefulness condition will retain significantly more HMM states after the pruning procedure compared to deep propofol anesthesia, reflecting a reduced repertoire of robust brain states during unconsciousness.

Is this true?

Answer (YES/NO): YES